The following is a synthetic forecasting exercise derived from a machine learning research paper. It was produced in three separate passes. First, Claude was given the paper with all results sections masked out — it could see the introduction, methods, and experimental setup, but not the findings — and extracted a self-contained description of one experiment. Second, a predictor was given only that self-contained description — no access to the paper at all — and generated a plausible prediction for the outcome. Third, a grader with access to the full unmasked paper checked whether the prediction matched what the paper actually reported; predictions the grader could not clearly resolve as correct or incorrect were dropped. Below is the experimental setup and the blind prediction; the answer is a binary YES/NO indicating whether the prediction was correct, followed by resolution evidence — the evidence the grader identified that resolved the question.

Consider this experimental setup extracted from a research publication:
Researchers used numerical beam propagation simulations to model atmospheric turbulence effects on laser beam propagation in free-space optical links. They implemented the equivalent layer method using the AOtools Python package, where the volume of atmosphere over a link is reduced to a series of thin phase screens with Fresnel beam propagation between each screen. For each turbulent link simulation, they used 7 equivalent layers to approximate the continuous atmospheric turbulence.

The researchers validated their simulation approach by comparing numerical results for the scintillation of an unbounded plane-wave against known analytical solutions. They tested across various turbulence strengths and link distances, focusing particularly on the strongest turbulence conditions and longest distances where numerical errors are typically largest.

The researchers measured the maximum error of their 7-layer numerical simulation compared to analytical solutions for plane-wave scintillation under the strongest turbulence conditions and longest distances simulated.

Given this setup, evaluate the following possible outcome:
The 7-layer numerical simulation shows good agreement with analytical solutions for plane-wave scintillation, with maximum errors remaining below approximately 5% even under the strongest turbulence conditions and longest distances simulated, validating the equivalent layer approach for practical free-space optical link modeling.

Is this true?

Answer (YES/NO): NO